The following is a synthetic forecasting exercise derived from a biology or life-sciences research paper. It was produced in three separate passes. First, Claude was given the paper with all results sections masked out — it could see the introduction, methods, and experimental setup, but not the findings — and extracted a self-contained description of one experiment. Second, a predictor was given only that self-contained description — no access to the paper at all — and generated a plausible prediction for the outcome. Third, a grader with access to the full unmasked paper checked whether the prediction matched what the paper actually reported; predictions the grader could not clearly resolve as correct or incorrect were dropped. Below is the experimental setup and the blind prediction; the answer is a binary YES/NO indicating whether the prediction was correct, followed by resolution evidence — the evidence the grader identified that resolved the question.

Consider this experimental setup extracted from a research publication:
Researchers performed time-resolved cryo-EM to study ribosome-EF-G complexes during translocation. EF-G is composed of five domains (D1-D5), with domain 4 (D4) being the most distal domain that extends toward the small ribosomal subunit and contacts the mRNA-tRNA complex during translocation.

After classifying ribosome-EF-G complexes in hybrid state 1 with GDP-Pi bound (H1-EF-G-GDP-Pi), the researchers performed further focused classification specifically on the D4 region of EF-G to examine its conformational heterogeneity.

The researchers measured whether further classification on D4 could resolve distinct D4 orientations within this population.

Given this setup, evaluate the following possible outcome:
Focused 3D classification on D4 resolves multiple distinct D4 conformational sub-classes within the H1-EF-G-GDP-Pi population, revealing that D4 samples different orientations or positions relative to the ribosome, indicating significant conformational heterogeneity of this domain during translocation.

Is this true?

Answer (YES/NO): YES